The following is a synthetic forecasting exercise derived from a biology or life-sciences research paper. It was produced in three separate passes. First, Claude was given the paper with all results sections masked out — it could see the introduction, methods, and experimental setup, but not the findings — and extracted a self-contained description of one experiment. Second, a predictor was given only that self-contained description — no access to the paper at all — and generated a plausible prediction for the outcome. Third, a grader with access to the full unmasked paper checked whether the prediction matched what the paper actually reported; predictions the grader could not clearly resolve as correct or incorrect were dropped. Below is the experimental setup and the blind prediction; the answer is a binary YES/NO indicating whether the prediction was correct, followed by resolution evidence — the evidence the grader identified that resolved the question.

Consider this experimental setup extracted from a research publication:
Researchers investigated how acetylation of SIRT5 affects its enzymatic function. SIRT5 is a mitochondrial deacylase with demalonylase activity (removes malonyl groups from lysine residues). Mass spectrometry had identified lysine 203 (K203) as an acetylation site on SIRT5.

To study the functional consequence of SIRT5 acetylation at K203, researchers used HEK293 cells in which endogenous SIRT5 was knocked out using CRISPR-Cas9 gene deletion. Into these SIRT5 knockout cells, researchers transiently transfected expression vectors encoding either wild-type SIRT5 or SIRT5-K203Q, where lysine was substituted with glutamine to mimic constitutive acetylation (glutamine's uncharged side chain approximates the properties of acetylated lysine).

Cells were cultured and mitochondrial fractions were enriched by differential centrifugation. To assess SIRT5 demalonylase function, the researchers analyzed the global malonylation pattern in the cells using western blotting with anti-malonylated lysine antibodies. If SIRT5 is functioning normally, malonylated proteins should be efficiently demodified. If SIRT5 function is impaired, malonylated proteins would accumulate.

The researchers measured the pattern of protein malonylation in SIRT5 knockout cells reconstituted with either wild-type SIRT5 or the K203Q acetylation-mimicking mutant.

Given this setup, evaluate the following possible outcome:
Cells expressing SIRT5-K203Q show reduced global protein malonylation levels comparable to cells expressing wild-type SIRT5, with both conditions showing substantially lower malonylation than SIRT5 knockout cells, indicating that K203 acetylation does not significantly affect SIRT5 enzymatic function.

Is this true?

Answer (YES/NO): NO